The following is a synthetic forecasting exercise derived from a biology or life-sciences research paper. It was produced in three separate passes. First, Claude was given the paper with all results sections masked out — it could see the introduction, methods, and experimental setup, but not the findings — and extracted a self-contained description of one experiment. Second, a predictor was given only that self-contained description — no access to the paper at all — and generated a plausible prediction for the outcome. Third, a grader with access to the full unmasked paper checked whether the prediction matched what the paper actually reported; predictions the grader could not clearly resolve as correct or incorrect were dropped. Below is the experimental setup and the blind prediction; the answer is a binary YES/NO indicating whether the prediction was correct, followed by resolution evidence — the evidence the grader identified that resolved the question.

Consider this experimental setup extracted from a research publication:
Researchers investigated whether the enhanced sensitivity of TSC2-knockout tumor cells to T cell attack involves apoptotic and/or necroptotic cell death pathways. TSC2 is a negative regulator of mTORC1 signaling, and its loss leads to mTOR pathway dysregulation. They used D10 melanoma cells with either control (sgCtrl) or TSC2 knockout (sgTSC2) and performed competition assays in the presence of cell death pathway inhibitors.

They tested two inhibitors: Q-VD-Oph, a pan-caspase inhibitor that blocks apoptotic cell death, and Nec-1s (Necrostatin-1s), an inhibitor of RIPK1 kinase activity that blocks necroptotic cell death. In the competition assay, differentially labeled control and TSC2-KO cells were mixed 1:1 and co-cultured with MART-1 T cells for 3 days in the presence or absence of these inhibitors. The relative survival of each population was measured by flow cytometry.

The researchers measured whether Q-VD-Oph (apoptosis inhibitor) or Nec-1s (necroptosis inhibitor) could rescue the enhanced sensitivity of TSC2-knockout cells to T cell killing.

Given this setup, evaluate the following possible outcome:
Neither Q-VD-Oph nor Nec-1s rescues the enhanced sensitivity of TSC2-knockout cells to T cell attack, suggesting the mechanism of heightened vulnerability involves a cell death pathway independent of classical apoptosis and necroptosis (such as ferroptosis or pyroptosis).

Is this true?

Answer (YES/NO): NO